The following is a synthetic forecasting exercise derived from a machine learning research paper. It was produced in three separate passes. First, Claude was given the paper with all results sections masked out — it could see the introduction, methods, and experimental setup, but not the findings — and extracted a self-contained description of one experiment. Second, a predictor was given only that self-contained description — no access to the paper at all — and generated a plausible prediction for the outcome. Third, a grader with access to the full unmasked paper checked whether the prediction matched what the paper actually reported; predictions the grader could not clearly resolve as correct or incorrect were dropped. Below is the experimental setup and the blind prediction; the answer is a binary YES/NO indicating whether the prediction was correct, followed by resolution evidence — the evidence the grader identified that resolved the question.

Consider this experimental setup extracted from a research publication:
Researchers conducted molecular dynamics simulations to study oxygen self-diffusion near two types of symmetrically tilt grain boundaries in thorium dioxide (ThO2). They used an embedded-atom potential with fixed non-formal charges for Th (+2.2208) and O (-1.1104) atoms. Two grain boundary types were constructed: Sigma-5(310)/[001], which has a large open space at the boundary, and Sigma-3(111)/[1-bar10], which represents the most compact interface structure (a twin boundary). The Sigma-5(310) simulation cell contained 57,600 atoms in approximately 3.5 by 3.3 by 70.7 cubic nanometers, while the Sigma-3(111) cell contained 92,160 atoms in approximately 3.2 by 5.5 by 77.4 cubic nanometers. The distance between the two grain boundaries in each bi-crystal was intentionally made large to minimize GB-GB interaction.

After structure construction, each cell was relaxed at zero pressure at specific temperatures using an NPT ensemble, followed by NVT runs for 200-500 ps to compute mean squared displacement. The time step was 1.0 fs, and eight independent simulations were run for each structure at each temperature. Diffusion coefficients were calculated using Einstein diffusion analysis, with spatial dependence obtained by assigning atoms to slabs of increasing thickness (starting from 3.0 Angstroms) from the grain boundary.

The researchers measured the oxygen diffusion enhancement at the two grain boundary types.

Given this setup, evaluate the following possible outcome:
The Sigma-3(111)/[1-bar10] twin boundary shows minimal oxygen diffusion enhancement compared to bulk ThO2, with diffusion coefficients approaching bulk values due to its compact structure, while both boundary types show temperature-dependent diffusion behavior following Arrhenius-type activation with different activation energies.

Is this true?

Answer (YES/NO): NO